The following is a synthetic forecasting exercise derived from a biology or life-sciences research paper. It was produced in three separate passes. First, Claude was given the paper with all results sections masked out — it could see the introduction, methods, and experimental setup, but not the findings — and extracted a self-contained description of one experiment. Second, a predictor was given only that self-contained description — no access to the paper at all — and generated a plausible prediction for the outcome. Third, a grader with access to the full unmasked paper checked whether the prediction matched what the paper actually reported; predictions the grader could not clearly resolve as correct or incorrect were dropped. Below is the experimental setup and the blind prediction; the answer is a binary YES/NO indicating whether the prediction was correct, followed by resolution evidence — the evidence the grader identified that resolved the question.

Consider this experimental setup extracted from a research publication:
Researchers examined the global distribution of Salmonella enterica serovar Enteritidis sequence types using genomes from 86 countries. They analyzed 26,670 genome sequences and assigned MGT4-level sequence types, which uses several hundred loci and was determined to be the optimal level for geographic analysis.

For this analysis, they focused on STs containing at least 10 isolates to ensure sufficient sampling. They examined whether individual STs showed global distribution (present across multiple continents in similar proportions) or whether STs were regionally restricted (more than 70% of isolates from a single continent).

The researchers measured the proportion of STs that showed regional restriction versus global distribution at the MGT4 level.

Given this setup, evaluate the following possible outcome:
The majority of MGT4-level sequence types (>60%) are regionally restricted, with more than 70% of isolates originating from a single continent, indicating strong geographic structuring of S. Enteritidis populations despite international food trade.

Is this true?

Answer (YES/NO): NO